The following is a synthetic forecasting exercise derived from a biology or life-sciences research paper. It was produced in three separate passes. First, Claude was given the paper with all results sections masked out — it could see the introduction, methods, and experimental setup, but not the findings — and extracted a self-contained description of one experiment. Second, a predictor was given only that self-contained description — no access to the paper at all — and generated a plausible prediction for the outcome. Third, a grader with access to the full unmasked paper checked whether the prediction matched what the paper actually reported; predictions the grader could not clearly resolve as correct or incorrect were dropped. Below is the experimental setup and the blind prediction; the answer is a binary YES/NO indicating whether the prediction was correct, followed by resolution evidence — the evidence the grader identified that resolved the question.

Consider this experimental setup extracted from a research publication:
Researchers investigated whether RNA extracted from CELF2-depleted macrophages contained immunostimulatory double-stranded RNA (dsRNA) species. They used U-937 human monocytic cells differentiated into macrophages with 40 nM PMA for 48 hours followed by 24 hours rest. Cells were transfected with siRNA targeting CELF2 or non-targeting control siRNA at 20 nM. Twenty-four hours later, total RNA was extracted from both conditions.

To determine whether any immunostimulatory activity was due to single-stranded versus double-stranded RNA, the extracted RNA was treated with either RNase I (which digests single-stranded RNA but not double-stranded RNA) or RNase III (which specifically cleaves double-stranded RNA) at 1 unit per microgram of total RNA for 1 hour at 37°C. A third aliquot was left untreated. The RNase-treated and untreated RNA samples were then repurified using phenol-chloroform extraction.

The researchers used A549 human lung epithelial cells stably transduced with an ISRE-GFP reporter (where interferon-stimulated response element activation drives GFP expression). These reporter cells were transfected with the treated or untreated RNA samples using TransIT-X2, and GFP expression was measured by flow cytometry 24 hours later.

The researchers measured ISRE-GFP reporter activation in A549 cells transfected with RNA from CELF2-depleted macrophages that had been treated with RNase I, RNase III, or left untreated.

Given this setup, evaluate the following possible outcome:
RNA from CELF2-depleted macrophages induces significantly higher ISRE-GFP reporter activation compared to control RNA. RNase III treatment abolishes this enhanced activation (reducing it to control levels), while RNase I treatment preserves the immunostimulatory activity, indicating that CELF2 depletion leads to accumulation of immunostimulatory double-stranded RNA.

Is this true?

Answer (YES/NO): NO